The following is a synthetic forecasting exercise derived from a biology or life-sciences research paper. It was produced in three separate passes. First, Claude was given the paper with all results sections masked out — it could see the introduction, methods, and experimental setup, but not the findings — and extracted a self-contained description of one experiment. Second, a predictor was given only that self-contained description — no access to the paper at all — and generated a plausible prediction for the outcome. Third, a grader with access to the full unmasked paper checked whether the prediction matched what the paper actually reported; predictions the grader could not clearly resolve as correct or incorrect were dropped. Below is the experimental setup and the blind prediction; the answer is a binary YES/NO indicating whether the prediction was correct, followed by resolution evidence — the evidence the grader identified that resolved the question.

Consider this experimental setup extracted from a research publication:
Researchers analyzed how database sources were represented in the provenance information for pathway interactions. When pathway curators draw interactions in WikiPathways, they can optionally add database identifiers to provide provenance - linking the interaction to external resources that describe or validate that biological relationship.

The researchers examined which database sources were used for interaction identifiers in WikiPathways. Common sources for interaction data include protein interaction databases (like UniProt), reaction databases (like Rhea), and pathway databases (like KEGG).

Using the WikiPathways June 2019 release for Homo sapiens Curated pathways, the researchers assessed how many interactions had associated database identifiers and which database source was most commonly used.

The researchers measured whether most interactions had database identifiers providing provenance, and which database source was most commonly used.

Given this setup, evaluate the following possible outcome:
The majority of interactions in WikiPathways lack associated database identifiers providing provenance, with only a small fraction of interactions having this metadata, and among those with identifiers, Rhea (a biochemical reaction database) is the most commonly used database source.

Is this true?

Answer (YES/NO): NO